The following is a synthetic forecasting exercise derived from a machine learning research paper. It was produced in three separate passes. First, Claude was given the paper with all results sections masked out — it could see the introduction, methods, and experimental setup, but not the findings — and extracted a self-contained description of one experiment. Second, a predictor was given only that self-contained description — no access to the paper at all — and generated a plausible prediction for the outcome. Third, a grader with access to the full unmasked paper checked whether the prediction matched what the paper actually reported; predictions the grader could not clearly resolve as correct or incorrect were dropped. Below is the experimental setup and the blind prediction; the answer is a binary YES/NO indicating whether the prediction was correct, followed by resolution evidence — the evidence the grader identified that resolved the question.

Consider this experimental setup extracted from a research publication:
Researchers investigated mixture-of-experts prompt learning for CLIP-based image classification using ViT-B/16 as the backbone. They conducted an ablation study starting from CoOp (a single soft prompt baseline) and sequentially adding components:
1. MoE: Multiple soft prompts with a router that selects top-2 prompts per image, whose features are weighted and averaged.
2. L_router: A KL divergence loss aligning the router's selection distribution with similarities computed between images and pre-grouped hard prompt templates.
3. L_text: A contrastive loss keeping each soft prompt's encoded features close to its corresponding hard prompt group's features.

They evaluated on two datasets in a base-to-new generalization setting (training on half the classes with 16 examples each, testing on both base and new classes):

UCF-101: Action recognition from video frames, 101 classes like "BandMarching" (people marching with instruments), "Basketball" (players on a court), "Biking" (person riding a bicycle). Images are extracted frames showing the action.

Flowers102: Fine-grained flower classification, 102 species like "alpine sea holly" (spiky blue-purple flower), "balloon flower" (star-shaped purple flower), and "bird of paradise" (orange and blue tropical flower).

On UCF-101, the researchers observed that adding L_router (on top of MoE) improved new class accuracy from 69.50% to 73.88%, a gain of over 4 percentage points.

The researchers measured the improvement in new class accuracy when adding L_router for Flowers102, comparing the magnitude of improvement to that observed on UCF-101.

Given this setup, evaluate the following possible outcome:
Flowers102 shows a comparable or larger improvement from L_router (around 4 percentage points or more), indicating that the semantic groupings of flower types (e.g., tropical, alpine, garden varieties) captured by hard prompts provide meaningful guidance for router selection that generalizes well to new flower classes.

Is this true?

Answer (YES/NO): NO